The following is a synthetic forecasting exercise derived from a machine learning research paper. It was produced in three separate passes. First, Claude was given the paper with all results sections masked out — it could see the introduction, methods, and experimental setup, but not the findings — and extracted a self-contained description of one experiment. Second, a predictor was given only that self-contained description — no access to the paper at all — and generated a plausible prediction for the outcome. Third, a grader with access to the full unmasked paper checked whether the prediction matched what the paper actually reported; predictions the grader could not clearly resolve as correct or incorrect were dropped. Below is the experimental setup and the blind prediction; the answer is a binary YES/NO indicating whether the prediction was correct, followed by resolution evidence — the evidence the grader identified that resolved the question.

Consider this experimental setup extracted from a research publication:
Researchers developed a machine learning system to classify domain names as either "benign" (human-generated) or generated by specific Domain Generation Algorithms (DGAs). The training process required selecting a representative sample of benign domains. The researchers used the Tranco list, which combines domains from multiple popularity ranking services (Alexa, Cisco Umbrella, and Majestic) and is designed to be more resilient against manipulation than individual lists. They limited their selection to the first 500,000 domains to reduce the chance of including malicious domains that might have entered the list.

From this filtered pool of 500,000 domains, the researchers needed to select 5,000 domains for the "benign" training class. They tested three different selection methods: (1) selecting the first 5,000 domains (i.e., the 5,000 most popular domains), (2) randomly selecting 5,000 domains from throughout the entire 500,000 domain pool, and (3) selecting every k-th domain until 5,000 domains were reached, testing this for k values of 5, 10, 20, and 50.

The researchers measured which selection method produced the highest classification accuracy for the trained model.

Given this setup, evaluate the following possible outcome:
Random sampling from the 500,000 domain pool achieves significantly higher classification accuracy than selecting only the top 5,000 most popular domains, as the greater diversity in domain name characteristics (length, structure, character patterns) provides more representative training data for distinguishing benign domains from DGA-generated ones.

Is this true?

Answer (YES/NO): NO